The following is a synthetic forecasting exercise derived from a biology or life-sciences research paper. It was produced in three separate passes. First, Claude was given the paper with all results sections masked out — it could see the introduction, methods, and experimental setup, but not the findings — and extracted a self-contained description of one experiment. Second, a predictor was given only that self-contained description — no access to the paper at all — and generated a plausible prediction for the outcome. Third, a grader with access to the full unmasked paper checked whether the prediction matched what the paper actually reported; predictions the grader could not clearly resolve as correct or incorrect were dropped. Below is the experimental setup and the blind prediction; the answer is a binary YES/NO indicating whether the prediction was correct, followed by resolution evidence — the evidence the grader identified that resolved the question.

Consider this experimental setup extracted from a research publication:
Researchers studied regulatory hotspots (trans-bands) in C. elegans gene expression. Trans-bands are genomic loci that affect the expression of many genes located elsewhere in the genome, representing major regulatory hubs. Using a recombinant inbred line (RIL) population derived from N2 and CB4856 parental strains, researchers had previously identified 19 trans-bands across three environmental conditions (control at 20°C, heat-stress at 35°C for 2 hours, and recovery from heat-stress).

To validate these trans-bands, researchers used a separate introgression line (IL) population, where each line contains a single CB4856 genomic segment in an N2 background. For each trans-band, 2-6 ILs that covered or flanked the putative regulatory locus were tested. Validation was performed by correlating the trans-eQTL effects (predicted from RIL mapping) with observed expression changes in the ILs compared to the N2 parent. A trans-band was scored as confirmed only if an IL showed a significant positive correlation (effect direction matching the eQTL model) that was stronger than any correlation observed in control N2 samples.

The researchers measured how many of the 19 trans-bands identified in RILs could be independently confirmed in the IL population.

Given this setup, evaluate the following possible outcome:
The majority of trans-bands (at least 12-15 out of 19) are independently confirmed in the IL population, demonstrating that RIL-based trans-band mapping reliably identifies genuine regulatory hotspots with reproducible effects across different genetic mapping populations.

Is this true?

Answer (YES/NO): YES